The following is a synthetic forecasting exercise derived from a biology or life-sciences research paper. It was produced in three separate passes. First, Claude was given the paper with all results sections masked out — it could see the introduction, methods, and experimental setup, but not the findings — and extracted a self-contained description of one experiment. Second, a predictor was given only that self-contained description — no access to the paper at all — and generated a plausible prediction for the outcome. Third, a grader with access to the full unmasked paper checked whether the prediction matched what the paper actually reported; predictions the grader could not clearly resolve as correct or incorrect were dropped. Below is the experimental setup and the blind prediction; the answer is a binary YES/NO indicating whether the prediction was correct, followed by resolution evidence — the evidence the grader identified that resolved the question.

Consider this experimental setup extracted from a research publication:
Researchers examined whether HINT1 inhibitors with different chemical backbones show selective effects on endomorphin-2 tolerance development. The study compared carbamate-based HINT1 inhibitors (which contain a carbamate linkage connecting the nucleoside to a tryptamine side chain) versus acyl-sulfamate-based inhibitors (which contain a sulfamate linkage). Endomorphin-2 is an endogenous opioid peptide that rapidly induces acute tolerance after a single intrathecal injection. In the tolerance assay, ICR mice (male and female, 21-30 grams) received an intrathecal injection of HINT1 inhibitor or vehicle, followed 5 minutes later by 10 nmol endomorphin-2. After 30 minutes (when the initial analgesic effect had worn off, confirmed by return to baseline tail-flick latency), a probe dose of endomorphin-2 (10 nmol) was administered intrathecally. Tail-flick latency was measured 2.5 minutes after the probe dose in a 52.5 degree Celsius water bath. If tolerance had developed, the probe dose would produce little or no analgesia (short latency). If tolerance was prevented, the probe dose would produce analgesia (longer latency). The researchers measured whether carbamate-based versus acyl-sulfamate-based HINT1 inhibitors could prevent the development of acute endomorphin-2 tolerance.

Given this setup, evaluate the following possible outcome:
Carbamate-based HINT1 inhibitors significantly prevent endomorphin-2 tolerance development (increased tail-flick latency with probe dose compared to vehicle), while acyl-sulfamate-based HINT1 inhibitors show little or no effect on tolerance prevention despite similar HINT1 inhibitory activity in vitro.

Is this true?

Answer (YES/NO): NO